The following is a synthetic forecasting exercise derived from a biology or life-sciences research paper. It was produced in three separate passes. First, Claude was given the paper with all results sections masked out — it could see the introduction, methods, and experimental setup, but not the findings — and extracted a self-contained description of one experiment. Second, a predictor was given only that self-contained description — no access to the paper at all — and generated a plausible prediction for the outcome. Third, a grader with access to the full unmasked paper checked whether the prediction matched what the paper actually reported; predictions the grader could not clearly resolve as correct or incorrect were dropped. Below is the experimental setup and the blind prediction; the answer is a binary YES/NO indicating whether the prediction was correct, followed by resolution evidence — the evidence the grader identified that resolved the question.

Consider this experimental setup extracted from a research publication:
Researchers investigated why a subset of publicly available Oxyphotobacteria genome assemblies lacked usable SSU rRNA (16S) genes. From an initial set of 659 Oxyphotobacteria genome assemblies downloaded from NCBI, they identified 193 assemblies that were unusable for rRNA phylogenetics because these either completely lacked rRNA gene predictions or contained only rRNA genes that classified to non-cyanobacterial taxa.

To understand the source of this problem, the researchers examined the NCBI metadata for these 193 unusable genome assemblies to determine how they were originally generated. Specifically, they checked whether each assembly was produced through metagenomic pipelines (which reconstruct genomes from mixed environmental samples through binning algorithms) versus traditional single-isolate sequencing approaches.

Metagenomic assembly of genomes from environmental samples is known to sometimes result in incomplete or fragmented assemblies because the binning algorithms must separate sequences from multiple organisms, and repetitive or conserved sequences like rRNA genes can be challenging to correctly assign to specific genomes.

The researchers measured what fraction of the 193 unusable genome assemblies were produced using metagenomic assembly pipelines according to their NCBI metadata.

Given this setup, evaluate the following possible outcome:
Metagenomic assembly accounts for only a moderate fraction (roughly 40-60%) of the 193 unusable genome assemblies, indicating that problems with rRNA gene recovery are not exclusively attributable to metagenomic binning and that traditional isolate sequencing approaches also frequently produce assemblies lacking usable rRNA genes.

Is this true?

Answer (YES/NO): NO